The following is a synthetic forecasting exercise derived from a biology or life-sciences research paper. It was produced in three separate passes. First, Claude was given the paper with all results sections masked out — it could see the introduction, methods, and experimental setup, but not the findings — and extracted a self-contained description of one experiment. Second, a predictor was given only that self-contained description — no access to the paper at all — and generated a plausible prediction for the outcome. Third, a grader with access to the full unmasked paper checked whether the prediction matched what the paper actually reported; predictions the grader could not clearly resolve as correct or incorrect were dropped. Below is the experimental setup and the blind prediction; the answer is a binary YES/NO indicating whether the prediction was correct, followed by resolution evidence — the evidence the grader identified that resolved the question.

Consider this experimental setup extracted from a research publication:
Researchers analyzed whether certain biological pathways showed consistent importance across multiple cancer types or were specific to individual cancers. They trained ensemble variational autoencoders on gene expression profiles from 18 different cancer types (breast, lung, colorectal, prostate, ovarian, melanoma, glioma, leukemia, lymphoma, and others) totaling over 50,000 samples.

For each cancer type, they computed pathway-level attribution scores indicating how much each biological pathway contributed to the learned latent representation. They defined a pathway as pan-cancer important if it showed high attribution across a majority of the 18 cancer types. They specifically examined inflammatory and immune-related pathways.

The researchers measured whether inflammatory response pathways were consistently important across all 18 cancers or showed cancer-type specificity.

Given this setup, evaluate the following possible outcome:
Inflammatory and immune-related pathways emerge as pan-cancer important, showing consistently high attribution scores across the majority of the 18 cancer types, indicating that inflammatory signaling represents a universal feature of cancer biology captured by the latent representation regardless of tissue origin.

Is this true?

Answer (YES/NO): YES